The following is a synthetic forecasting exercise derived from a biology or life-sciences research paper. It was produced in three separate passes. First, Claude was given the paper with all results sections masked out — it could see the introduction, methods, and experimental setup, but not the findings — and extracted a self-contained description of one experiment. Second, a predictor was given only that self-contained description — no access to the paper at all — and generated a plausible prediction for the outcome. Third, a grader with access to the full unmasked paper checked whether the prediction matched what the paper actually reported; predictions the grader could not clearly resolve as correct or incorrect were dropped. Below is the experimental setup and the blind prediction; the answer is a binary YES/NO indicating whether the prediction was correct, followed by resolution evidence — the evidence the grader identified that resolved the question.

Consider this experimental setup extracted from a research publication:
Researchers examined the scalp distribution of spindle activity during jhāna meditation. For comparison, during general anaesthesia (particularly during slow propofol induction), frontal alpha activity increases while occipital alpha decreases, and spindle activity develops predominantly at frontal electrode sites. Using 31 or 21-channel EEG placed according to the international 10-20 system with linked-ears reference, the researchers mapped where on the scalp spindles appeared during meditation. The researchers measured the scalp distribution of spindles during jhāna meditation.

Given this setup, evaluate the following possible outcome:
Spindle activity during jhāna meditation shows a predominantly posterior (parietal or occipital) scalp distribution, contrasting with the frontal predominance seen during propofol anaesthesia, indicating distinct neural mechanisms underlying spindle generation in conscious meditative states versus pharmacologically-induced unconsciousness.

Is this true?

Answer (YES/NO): YES